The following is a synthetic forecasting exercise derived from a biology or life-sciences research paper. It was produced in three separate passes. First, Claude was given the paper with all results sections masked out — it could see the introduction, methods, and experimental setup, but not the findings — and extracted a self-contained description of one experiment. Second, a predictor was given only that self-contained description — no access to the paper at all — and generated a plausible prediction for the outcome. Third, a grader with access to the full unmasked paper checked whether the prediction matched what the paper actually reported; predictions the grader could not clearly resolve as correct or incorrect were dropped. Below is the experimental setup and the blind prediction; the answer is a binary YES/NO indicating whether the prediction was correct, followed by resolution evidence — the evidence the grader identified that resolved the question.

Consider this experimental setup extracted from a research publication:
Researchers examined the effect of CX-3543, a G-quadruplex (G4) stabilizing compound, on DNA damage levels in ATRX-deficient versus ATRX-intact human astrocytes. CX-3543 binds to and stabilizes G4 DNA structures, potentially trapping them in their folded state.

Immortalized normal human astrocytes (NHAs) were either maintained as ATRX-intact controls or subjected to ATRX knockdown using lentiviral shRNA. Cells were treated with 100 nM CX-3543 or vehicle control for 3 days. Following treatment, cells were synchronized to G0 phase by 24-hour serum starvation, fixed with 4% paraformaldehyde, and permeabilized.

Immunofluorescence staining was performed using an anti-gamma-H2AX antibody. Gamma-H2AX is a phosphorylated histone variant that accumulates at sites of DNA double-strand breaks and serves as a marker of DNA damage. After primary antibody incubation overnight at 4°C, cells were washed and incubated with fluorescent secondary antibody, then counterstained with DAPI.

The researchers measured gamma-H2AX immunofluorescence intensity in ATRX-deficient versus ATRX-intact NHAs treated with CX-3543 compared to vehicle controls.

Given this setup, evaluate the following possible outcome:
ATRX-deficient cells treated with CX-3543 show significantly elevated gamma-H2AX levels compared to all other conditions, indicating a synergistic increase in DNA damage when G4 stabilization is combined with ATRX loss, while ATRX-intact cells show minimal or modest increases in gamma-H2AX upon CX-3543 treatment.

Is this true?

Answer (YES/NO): YES